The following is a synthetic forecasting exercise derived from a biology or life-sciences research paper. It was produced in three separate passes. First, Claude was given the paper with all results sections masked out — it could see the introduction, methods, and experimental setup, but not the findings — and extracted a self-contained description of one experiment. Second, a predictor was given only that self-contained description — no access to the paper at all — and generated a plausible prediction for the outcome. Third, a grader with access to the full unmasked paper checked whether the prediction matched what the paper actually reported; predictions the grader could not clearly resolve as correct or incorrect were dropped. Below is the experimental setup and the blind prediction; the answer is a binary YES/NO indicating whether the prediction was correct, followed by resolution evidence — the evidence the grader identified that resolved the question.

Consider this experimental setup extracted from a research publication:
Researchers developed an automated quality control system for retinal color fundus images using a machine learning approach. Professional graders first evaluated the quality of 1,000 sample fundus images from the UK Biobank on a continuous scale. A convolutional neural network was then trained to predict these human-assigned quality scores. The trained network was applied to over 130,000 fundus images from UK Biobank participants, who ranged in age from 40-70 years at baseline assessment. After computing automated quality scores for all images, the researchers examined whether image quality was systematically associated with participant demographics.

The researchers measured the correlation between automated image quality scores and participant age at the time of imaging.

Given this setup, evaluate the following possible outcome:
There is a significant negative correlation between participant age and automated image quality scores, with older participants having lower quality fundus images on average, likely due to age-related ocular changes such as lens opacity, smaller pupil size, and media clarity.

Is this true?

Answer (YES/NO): YES